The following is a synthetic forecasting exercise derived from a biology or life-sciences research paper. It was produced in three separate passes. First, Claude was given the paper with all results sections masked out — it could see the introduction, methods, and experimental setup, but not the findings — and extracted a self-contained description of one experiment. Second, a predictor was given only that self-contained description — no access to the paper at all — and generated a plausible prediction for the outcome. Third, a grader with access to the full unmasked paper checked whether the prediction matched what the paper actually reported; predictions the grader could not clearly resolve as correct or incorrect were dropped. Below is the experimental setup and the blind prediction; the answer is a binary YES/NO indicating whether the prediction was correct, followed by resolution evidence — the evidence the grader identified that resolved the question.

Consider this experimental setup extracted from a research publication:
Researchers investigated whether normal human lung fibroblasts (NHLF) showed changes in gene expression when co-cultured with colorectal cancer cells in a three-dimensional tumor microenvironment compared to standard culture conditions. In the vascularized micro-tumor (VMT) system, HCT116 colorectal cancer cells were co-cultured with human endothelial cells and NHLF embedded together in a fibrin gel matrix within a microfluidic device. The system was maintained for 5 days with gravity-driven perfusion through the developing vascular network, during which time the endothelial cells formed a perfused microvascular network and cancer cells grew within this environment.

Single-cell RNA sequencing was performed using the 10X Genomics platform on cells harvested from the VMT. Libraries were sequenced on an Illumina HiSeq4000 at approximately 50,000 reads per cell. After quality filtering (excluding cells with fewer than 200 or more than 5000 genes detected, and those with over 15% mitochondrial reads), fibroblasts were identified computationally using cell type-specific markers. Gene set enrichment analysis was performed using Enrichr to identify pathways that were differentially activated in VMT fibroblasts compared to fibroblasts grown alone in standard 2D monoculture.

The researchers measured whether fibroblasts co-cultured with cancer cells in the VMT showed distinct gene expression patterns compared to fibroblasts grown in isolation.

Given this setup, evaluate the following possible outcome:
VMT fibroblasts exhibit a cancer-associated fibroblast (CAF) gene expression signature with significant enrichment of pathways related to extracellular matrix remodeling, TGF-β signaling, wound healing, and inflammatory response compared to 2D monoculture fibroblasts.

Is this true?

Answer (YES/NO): NO